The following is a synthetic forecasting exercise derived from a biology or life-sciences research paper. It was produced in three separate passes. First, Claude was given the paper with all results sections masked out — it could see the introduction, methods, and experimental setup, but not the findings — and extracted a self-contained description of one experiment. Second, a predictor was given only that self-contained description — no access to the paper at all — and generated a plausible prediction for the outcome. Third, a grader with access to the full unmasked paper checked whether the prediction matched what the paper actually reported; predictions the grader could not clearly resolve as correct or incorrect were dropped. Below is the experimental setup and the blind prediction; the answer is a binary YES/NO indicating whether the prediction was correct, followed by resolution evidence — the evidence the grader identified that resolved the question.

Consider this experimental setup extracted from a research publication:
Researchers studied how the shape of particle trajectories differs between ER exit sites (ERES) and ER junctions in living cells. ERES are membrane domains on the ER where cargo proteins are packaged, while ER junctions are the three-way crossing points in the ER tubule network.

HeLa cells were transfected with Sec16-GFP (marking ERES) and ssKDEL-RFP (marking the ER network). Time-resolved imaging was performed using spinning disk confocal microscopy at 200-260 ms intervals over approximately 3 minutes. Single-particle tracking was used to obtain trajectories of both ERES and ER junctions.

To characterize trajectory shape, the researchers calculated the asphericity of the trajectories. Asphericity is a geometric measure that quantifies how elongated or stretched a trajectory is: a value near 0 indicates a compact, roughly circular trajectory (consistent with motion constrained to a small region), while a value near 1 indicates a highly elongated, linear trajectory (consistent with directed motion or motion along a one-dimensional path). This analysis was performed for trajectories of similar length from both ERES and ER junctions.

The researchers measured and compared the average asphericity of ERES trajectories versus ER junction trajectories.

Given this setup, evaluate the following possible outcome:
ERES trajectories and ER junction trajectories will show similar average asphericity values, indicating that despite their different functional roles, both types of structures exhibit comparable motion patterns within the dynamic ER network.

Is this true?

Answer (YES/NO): NO